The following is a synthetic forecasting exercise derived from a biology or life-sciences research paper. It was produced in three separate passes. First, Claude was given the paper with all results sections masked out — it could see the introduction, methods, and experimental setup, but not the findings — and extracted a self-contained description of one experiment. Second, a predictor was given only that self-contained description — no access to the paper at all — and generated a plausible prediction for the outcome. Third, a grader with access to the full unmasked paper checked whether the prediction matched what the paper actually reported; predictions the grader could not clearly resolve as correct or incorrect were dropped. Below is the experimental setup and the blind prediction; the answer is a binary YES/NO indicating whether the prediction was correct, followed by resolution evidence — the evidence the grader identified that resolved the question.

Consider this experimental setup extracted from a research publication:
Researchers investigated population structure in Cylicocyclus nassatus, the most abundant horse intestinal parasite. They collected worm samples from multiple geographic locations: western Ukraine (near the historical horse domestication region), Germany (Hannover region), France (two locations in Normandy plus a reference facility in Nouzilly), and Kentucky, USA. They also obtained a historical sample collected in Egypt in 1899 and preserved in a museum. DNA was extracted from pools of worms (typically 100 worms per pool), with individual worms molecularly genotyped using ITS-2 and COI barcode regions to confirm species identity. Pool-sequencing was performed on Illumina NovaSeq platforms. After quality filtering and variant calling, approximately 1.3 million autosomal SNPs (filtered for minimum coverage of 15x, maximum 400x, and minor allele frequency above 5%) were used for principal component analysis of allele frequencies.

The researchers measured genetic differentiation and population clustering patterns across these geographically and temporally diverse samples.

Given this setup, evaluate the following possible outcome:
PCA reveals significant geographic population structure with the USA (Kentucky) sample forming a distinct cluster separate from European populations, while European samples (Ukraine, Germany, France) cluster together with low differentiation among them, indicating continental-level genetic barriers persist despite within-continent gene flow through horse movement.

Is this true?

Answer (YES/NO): NO